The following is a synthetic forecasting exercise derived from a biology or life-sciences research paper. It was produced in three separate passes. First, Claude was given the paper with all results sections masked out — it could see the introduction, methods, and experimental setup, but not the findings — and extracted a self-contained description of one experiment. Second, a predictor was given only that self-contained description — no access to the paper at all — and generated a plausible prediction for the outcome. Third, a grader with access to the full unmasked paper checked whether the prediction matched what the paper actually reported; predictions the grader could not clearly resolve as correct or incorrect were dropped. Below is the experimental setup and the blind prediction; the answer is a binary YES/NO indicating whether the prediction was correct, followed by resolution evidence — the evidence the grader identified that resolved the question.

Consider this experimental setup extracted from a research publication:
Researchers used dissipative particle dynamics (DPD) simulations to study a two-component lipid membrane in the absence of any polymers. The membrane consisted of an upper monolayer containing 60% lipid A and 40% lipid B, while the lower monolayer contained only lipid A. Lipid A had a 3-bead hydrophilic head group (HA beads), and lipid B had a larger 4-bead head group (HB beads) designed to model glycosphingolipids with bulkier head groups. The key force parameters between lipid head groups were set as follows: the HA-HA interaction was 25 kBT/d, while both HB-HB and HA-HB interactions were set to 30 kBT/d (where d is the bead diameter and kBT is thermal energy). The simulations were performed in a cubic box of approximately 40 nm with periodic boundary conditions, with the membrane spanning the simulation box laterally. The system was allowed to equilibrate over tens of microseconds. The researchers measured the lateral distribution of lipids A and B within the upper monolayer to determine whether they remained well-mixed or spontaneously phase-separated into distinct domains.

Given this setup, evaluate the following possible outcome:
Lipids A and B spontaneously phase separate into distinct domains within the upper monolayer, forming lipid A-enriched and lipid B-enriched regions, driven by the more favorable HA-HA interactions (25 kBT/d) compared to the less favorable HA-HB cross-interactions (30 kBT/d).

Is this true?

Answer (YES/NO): NO